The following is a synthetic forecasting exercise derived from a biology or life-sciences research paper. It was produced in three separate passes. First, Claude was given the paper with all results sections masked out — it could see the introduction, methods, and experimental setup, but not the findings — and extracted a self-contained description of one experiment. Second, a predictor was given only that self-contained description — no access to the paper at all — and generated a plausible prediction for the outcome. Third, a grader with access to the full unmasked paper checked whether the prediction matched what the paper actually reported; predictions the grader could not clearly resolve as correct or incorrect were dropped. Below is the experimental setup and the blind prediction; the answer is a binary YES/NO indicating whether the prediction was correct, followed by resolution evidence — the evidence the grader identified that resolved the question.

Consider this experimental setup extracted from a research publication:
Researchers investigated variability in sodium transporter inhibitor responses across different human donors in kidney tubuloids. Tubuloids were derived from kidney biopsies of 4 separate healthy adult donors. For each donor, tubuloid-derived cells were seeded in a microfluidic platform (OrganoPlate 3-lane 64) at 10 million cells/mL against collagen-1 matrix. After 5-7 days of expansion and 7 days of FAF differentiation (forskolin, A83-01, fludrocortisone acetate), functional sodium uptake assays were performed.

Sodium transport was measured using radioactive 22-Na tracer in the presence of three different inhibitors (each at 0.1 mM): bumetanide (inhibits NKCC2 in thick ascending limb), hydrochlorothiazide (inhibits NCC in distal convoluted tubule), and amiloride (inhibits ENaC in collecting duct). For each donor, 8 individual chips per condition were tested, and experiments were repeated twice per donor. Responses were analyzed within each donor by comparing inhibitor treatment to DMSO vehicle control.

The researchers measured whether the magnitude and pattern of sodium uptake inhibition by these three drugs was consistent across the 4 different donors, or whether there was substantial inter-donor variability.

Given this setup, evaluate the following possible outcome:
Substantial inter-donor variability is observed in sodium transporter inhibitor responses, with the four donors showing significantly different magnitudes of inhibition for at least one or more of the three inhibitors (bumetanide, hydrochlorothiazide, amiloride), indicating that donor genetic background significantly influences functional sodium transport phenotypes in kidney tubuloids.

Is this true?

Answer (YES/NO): NO